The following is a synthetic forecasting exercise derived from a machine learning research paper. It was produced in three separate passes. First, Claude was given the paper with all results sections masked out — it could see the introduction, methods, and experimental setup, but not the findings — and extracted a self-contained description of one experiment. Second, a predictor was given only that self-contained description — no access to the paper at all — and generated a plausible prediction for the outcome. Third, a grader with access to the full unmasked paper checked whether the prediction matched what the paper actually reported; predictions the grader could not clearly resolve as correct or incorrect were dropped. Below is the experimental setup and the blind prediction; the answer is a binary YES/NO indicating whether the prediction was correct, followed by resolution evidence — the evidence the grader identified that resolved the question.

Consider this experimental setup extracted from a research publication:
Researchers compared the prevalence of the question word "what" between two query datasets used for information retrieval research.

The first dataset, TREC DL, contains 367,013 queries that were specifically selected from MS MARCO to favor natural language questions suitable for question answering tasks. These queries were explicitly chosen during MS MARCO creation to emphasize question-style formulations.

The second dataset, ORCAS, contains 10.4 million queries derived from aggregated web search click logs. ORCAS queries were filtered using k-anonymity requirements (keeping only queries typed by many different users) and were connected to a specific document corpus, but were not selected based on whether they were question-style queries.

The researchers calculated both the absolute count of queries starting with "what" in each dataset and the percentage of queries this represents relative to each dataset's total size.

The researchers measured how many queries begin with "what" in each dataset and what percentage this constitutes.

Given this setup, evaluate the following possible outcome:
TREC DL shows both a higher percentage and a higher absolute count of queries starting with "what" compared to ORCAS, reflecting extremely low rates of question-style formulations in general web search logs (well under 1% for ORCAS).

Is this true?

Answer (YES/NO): NO